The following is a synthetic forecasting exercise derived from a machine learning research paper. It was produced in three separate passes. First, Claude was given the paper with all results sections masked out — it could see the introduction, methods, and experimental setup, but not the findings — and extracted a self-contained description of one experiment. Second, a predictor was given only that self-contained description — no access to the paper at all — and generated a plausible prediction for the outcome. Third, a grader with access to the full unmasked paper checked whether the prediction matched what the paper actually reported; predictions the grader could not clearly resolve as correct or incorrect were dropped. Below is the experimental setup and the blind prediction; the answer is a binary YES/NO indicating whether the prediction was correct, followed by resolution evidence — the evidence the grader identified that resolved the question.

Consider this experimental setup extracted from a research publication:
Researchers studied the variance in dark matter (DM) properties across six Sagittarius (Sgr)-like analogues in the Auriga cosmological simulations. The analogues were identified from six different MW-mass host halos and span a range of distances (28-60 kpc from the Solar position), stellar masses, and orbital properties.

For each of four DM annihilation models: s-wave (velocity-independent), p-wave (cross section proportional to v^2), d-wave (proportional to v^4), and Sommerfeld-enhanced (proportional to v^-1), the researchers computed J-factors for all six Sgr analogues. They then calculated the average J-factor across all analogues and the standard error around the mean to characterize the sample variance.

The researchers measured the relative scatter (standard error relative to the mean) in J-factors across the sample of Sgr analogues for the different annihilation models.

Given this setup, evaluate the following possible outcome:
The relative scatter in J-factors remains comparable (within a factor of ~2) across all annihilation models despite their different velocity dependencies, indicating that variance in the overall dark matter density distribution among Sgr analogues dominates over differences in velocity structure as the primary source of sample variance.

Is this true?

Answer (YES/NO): NO